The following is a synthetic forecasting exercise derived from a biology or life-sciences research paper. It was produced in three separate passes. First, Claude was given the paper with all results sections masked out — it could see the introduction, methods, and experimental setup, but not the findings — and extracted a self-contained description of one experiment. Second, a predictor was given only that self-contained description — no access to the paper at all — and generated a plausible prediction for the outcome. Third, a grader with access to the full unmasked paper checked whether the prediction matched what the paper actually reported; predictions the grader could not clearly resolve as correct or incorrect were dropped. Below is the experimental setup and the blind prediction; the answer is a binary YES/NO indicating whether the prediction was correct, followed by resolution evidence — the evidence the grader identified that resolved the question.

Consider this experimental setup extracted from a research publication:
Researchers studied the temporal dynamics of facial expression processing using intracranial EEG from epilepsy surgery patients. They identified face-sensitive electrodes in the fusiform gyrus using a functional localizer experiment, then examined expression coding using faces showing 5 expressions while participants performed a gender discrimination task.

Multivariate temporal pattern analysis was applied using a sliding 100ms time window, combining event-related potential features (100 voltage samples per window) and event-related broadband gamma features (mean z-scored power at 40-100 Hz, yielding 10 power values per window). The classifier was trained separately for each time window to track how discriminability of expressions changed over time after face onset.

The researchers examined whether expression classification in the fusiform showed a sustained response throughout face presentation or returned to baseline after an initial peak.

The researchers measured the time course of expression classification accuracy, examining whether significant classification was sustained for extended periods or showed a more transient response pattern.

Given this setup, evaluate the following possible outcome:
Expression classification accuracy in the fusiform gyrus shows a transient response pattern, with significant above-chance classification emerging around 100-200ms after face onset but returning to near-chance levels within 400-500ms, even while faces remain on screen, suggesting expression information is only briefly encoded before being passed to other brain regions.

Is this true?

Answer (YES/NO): YES